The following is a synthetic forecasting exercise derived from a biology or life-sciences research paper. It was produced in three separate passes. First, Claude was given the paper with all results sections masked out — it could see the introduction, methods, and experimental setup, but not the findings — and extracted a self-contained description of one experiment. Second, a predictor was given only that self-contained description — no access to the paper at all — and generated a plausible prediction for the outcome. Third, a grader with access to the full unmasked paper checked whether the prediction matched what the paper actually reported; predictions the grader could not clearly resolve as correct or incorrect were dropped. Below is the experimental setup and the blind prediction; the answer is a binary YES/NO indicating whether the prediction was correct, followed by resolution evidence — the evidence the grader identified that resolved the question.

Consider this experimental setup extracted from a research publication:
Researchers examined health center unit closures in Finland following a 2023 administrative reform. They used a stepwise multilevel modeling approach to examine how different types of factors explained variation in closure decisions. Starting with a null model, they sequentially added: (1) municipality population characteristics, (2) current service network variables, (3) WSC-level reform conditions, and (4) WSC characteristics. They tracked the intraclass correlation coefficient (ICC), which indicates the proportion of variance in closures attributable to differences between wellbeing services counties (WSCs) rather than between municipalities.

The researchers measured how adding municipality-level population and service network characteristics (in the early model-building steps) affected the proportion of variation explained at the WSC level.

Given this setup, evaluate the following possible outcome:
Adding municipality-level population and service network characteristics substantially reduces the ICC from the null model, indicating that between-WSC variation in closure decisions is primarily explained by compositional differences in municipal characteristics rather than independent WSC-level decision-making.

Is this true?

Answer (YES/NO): NO